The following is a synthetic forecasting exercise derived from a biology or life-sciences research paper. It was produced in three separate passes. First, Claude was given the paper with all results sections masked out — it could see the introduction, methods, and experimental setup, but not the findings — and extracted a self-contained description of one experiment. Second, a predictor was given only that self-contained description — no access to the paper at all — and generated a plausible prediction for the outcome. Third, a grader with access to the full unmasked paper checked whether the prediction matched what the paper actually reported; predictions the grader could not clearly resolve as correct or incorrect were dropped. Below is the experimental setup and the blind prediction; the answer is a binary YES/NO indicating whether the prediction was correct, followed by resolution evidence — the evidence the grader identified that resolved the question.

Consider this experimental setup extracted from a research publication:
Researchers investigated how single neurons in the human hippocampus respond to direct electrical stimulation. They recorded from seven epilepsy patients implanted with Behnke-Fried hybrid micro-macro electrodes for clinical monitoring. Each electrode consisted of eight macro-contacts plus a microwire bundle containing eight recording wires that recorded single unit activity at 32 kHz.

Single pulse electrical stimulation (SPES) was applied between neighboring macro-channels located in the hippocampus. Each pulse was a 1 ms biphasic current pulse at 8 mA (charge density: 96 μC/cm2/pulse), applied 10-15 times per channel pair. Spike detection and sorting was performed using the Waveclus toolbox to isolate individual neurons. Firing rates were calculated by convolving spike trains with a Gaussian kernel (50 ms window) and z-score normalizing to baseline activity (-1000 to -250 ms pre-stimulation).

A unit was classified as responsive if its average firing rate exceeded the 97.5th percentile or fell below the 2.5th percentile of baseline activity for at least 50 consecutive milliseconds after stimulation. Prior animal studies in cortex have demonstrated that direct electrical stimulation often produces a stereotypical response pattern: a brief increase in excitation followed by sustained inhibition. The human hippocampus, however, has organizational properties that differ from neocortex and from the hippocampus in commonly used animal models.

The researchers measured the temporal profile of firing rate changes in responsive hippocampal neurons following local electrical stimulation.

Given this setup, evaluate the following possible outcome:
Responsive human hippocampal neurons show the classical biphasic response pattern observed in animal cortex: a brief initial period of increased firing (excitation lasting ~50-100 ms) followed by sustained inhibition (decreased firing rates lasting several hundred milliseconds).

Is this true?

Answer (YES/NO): YES